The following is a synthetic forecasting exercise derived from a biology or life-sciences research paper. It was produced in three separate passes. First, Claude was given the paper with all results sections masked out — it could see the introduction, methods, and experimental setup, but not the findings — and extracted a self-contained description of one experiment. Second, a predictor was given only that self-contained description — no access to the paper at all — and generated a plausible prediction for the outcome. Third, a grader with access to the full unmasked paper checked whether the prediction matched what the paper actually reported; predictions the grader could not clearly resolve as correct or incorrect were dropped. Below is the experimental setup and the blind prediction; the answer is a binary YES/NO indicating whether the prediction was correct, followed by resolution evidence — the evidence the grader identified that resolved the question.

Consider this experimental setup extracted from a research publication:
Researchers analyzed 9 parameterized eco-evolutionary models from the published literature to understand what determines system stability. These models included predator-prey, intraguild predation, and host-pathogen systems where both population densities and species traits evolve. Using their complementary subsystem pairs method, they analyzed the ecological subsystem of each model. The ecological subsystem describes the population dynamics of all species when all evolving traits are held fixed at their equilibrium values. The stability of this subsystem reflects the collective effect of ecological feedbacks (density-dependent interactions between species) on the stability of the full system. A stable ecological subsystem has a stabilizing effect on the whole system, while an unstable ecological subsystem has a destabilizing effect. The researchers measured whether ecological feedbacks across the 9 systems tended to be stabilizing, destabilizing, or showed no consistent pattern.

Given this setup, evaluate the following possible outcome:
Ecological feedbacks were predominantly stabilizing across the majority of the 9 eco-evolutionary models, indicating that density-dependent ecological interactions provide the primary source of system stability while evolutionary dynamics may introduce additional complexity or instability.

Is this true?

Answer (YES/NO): YES